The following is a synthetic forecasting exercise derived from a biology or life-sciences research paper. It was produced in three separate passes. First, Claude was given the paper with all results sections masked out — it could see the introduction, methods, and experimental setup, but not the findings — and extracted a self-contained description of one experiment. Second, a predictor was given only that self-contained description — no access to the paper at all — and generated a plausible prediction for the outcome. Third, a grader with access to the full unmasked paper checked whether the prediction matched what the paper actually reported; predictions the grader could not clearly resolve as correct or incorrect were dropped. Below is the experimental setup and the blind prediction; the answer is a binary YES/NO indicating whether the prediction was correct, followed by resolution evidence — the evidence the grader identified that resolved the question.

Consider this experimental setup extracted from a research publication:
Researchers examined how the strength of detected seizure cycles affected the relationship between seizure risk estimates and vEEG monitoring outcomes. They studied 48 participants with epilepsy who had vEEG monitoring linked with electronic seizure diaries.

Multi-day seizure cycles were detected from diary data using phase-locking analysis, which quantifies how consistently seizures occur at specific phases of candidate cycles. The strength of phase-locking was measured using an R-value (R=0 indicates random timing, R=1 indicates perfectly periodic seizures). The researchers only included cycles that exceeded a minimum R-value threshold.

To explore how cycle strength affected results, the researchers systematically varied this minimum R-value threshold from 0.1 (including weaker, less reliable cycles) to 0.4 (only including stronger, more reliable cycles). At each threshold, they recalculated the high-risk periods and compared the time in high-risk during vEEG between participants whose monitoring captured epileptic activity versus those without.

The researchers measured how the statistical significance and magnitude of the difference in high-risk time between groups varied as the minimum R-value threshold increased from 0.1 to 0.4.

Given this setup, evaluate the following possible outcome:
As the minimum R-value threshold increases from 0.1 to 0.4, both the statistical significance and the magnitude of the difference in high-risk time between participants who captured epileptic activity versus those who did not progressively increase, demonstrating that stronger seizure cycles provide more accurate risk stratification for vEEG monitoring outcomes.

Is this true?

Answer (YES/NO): NO